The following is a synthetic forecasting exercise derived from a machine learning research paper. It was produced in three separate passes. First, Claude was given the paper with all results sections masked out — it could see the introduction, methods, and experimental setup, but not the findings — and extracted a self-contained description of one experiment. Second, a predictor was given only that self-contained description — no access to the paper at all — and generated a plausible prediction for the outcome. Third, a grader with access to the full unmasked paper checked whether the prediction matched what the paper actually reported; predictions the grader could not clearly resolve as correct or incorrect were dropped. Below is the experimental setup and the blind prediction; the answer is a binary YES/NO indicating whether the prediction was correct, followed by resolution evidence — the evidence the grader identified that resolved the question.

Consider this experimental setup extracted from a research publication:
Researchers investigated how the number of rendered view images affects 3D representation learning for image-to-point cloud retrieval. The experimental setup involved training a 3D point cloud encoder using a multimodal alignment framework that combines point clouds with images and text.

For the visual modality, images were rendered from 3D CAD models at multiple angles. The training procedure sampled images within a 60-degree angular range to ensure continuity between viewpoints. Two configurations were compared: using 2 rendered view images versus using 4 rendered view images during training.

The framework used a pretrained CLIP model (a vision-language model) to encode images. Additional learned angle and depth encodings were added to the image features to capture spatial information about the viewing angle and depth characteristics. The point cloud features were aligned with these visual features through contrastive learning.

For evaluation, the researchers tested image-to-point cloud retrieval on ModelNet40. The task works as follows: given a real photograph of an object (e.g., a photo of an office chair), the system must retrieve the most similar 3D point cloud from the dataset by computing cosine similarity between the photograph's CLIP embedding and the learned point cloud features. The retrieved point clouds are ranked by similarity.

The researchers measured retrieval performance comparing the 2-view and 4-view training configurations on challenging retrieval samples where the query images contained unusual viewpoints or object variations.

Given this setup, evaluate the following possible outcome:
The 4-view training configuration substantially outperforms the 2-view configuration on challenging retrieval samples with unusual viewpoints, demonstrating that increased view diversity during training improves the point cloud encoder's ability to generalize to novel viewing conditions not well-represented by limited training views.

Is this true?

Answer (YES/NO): YES